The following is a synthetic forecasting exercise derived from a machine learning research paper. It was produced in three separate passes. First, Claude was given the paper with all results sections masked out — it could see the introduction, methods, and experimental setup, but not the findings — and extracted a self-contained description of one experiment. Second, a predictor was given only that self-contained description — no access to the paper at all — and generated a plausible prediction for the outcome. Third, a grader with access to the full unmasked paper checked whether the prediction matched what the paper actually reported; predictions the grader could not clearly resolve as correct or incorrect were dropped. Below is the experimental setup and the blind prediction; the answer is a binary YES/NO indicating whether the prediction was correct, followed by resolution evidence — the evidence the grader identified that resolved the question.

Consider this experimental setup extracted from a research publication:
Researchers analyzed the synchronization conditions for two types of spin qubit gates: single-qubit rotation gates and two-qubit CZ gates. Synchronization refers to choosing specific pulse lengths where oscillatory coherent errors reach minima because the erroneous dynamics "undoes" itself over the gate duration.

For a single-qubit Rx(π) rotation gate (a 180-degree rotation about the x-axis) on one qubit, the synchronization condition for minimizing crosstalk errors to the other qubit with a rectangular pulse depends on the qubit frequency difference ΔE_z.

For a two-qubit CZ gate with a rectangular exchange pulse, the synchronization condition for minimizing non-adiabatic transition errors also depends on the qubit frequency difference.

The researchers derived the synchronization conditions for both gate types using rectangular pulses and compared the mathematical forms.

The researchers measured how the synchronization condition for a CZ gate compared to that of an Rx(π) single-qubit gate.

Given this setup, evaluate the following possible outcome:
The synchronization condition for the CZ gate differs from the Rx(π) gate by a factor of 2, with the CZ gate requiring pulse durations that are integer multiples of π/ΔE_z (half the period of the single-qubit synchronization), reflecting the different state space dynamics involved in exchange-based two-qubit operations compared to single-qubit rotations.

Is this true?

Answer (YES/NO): NO